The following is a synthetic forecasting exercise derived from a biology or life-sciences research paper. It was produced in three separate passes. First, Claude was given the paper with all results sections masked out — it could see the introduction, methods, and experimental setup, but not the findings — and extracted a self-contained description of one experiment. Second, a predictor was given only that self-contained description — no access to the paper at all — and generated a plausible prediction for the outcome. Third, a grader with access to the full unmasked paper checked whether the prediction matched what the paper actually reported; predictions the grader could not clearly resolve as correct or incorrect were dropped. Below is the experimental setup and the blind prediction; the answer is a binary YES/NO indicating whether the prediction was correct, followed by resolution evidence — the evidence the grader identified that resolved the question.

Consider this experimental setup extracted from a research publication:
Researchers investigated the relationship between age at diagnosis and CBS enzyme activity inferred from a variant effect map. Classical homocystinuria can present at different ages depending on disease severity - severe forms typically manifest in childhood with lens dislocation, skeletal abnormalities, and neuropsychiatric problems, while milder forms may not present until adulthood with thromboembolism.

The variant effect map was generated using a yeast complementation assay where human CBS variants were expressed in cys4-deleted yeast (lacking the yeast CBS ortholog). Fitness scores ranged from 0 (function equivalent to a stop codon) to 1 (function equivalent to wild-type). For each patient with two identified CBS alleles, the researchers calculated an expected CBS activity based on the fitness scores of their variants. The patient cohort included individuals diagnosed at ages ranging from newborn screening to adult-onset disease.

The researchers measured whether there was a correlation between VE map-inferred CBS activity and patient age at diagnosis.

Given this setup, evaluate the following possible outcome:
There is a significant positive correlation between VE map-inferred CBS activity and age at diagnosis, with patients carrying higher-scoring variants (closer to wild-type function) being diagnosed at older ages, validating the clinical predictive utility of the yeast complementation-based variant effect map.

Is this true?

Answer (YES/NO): YES